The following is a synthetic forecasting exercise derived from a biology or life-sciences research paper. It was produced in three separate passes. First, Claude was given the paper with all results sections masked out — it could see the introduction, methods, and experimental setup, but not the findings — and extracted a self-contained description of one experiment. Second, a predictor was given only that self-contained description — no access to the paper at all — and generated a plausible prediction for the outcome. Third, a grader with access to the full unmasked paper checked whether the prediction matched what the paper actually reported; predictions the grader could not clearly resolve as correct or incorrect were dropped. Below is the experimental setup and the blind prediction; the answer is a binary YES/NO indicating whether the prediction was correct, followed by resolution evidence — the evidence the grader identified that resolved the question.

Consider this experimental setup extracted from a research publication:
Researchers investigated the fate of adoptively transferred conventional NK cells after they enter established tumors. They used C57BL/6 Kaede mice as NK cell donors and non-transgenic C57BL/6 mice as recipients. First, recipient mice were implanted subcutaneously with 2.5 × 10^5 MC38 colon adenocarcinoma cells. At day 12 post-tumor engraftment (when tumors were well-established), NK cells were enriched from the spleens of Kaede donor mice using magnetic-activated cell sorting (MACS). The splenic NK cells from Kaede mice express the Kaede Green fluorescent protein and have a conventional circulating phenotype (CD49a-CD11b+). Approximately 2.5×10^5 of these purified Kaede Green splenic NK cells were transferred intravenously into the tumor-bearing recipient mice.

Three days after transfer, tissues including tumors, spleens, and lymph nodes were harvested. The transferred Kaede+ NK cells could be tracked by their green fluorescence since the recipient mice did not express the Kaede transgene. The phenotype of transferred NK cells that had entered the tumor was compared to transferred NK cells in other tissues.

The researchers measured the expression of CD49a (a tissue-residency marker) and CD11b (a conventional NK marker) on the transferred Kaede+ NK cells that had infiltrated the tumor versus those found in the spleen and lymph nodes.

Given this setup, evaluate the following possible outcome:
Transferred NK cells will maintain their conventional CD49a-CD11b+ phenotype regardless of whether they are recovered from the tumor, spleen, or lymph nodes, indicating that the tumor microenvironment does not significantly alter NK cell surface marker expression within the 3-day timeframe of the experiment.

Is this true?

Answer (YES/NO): NO